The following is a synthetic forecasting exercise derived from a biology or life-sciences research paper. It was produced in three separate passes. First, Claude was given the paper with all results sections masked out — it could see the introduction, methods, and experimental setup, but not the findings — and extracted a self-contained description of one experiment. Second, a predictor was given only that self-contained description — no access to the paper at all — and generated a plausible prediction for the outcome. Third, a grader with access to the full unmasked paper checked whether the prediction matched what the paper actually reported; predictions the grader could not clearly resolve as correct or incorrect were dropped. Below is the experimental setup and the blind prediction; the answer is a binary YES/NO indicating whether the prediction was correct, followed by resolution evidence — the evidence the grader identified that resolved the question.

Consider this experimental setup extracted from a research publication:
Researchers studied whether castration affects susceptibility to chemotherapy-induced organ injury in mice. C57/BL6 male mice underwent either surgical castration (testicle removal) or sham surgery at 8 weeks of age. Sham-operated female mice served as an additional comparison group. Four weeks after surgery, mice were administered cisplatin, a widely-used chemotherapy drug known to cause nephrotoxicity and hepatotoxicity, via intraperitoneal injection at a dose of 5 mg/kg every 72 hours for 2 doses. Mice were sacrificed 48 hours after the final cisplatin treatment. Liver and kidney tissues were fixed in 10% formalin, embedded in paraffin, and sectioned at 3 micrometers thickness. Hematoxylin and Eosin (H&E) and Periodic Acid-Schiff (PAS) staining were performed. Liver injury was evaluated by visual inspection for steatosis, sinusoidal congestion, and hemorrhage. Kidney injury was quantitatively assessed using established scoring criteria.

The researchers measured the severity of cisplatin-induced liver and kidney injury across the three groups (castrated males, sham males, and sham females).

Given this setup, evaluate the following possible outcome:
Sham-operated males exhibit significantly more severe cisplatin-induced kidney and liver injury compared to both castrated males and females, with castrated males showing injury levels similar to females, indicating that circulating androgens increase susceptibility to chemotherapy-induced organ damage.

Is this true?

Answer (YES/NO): NO